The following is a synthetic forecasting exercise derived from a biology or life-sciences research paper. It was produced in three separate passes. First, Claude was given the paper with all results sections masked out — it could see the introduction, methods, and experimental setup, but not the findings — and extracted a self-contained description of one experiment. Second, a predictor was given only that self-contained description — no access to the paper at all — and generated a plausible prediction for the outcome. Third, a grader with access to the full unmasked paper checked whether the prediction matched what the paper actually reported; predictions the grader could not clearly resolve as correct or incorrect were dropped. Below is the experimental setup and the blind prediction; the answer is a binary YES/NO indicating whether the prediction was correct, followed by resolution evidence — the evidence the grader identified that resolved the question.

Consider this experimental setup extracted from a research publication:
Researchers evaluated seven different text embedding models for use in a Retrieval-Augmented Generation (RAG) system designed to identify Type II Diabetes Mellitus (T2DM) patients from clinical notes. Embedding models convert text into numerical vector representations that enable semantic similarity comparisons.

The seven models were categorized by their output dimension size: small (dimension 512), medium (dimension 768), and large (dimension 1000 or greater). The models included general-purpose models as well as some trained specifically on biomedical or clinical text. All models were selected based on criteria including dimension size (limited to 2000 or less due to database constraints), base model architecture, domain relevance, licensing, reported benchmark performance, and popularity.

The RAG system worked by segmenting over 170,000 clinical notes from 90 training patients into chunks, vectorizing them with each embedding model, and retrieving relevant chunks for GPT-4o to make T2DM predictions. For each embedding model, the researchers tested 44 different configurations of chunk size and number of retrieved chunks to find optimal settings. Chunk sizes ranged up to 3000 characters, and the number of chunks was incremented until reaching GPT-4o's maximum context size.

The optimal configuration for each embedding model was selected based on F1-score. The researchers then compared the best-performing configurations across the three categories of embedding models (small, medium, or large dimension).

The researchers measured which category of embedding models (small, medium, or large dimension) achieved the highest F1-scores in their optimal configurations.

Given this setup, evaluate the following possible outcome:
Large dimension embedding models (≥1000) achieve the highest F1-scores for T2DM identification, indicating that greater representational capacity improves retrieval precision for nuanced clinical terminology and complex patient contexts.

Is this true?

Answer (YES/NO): YES